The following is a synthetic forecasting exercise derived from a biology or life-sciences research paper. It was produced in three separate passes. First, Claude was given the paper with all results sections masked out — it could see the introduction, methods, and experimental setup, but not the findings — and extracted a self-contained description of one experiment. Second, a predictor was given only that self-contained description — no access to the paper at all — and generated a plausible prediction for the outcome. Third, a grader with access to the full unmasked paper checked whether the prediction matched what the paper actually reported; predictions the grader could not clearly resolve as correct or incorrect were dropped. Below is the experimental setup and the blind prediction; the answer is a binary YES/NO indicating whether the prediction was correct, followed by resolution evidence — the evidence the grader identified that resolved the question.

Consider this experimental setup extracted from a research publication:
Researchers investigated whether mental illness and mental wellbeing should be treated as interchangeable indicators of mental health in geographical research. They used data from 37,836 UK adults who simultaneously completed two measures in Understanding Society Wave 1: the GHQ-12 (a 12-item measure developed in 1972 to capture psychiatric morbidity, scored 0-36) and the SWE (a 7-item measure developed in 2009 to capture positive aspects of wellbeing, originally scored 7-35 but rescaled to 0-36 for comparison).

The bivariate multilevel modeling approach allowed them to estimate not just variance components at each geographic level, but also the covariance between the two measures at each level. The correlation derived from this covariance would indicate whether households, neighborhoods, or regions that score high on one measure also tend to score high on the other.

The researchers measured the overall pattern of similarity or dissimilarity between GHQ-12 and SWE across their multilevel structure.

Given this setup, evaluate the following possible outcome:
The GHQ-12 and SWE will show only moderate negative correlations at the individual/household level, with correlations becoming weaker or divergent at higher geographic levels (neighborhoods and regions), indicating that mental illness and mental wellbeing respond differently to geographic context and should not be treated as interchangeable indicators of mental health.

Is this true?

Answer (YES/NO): NO